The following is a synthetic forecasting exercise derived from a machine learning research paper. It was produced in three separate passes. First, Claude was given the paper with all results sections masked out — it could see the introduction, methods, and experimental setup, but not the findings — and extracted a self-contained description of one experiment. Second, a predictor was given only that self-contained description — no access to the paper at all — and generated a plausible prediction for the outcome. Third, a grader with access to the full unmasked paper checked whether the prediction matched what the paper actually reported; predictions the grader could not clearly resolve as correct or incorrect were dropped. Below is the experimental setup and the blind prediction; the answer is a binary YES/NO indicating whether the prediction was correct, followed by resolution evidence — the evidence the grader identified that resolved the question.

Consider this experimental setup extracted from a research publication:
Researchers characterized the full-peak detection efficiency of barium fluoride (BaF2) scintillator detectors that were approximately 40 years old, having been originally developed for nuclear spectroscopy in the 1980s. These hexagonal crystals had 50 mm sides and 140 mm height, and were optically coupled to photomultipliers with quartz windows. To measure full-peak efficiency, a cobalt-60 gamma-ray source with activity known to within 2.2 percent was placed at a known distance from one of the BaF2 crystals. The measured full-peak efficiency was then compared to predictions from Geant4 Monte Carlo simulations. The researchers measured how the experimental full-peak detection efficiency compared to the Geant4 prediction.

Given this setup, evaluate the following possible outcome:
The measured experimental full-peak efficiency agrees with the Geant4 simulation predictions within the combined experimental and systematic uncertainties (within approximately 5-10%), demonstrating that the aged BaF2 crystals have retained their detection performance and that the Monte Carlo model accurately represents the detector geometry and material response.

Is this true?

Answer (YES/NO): NO